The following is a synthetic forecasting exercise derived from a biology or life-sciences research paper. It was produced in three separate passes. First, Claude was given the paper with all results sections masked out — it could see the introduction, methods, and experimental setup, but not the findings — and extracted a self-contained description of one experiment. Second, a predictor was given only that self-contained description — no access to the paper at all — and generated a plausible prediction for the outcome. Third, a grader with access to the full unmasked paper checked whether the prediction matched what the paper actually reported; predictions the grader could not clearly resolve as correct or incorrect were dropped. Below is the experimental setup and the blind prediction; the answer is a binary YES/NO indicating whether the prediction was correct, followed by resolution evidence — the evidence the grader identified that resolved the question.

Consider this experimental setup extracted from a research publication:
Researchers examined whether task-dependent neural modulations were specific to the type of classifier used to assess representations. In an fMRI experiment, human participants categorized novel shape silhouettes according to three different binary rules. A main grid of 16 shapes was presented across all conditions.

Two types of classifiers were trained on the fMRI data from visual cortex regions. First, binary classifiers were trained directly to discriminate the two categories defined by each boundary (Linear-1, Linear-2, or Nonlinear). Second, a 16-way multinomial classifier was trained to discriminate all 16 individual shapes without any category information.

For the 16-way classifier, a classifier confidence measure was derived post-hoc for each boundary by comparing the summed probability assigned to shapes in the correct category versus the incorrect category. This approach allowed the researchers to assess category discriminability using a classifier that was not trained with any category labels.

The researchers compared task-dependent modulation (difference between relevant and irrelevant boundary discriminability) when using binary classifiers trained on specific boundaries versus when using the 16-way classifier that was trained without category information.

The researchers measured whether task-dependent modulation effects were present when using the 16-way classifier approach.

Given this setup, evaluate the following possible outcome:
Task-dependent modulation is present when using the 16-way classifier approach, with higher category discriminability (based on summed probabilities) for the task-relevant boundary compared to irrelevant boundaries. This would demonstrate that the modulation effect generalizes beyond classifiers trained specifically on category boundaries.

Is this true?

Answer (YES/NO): YES